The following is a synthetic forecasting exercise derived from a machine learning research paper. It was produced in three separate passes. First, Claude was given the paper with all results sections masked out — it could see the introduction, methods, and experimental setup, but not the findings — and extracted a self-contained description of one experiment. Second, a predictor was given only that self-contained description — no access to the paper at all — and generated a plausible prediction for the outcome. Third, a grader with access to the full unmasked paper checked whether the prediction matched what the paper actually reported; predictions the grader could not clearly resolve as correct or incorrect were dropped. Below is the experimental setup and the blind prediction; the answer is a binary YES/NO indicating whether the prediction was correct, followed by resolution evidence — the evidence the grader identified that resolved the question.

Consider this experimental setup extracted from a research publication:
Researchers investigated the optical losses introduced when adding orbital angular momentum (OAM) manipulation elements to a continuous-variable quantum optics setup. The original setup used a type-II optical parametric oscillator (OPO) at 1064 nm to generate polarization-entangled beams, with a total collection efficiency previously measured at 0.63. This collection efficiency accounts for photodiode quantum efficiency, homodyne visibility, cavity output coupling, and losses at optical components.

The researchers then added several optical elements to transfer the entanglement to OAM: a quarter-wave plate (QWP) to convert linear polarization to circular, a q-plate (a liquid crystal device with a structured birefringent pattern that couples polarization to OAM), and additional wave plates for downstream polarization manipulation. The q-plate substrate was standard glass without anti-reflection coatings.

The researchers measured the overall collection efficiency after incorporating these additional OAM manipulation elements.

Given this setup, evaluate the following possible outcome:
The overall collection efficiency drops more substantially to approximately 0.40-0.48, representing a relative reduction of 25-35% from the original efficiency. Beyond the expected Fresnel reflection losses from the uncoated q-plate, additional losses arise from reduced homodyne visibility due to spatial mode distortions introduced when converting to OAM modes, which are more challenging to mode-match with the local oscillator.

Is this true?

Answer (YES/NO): NO